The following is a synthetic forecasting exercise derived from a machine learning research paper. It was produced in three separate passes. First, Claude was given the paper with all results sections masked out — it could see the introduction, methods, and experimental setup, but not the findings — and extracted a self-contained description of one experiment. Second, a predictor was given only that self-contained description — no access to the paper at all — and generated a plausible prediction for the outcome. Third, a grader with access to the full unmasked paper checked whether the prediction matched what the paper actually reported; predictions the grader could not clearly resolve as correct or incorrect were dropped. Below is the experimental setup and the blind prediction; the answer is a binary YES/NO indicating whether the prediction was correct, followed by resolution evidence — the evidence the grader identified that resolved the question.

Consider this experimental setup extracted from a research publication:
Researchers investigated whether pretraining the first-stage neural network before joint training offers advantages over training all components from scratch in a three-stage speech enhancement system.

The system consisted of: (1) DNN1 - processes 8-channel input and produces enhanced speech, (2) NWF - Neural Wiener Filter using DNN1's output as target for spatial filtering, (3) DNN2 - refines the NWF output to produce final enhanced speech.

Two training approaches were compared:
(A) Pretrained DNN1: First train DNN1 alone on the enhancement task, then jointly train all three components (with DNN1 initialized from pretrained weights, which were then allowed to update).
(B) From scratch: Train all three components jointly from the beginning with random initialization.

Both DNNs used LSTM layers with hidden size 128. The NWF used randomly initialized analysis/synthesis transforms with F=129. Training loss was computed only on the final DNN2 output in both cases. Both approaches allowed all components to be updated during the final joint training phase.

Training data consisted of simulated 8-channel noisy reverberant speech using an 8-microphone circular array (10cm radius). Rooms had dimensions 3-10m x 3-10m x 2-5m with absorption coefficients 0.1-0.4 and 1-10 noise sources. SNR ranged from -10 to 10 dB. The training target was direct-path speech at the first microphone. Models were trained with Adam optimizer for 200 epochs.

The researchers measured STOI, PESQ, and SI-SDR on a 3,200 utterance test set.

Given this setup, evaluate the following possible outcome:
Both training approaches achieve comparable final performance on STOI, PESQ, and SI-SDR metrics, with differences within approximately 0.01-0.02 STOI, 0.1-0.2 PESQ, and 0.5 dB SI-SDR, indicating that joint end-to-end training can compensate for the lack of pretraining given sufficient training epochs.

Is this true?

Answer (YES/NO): NO